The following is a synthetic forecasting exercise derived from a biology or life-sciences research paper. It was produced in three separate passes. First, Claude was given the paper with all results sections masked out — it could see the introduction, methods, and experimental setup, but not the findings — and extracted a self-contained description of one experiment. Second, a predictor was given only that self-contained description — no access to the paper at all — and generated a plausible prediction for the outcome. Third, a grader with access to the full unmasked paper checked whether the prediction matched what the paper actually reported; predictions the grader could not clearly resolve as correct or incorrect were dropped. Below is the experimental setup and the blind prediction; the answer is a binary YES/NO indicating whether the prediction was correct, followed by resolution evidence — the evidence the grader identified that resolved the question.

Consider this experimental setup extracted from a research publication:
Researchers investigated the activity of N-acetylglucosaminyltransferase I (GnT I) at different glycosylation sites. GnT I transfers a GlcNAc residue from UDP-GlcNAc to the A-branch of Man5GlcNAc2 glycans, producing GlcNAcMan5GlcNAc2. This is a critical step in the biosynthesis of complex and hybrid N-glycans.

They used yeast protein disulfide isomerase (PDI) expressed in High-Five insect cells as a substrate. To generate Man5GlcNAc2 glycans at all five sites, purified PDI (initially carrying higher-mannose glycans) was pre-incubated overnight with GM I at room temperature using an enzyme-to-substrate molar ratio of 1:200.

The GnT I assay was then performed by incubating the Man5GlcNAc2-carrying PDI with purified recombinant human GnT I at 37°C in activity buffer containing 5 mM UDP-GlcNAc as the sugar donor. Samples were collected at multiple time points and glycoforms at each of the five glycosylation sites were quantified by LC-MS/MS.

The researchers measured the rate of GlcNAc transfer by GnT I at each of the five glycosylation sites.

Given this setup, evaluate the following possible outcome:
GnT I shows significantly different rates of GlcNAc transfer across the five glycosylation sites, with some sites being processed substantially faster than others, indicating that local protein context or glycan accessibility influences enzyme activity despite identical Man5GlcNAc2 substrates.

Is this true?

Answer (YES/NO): YES